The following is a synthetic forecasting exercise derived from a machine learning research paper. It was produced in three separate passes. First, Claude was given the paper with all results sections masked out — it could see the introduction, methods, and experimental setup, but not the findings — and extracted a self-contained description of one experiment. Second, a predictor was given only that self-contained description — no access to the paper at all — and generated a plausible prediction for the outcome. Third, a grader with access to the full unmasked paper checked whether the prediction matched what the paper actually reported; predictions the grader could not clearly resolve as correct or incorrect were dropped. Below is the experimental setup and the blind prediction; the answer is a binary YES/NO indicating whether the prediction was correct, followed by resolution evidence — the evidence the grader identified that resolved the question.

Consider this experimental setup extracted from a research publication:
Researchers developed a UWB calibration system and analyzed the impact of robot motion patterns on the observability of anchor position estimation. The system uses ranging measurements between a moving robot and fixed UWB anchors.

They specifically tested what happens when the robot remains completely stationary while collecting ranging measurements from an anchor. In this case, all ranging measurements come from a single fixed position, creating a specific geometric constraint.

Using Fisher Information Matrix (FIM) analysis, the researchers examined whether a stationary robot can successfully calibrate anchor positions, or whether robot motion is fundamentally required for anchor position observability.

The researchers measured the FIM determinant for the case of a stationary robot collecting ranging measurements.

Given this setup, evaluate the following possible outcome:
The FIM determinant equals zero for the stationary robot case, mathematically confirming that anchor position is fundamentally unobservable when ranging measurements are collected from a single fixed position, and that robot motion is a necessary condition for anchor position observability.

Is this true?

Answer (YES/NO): YES